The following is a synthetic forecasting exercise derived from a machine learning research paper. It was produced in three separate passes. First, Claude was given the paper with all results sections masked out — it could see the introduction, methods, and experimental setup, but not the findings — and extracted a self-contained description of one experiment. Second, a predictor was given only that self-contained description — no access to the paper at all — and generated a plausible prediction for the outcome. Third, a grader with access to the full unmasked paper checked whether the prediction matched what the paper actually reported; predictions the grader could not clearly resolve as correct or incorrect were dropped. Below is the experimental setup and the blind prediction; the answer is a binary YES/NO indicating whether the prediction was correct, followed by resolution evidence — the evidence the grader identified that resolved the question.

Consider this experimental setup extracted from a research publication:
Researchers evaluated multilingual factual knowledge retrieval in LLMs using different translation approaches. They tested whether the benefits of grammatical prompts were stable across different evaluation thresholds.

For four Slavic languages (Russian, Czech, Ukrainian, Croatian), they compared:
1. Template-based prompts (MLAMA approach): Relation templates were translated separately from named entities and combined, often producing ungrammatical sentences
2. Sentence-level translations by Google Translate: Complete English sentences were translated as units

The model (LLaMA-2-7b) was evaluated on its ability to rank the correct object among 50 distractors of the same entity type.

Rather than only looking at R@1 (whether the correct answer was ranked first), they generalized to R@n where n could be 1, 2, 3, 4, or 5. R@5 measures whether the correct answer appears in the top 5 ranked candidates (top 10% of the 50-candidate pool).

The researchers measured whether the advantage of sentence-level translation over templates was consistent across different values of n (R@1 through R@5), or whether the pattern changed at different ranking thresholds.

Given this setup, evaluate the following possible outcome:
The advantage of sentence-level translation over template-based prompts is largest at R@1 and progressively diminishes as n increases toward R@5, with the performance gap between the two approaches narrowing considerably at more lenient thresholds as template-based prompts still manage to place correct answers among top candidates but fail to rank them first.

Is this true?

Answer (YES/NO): NO